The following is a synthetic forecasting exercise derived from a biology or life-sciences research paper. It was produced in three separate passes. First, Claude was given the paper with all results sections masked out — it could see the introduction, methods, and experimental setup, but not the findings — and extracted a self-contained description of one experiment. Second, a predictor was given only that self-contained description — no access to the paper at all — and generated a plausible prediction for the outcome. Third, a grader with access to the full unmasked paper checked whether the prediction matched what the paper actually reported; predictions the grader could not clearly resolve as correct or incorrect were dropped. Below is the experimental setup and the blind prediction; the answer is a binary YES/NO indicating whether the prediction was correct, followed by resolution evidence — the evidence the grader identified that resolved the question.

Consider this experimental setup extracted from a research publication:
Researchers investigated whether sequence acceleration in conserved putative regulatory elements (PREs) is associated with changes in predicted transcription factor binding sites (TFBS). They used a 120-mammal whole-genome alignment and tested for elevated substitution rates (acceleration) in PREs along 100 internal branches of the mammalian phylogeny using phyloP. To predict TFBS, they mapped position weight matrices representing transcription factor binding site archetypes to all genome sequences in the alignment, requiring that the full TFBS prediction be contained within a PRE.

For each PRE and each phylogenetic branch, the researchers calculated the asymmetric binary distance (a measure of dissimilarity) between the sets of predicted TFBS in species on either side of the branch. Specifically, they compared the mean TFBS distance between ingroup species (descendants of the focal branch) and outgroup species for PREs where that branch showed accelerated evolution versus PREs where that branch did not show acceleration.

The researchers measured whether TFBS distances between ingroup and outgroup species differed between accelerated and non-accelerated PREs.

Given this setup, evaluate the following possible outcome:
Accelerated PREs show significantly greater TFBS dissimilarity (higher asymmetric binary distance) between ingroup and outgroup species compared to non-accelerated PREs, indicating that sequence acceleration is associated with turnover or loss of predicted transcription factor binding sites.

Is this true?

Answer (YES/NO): YES